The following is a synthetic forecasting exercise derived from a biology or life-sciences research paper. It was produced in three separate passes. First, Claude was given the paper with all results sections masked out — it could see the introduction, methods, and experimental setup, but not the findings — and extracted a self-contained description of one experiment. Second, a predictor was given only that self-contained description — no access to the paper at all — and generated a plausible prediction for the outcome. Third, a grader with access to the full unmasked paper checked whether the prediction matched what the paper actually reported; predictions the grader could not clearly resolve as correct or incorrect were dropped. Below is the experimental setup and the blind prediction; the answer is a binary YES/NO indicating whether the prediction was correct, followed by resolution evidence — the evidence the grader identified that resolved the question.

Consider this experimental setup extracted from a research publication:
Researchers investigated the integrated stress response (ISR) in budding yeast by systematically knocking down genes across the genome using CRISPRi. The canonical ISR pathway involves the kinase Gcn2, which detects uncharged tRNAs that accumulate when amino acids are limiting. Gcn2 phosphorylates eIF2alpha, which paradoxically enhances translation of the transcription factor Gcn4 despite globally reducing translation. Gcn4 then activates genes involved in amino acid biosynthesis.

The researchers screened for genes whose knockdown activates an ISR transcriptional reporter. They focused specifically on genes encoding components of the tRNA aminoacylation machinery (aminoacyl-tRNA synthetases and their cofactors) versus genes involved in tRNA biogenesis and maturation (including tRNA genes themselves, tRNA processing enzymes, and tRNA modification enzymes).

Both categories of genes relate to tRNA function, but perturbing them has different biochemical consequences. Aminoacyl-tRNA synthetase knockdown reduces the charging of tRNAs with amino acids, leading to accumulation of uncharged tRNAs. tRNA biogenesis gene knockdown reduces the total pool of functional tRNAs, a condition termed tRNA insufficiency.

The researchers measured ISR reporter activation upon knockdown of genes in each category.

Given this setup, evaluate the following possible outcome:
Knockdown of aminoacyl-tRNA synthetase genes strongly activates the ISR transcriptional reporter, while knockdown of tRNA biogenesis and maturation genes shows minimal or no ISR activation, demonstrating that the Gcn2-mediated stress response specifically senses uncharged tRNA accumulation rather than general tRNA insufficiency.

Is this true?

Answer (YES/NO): NO